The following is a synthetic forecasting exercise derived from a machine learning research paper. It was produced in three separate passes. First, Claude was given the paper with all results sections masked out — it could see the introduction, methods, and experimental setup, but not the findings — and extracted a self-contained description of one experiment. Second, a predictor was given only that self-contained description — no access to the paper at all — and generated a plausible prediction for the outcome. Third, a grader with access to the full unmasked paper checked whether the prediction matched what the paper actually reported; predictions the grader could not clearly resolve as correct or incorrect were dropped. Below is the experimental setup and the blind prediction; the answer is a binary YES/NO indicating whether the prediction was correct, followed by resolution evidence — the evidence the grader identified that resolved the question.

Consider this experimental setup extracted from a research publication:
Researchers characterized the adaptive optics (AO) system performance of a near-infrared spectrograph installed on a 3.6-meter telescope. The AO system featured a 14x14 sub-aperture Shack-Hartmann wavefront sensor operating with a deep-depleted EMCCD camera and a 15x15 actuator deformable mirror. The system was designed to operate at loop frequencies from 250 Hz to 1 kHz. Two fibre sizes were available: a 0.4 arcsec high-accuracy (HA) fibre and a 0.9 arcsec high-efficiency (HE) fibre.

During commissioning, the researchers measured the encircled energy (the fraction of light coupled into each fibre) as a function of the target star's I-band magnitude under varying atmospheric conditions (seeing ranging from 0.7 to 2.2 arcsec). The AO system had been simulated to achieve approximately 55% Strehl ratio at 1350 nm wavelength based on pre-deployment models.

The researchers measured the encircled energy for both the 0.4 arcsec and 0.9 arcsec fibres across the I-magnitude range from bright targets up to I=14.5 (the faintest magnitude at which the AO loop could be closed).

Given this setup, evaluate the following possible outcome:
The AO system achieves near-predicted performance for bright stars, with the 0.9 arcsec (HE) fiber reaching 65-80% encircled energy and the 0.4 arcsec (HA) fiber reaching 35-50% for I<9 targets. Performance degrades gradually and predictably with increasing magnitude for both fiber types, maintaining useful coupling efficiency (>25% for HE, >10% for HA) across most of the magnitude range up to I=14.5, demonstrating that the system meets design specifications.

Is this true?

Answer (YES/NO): NO